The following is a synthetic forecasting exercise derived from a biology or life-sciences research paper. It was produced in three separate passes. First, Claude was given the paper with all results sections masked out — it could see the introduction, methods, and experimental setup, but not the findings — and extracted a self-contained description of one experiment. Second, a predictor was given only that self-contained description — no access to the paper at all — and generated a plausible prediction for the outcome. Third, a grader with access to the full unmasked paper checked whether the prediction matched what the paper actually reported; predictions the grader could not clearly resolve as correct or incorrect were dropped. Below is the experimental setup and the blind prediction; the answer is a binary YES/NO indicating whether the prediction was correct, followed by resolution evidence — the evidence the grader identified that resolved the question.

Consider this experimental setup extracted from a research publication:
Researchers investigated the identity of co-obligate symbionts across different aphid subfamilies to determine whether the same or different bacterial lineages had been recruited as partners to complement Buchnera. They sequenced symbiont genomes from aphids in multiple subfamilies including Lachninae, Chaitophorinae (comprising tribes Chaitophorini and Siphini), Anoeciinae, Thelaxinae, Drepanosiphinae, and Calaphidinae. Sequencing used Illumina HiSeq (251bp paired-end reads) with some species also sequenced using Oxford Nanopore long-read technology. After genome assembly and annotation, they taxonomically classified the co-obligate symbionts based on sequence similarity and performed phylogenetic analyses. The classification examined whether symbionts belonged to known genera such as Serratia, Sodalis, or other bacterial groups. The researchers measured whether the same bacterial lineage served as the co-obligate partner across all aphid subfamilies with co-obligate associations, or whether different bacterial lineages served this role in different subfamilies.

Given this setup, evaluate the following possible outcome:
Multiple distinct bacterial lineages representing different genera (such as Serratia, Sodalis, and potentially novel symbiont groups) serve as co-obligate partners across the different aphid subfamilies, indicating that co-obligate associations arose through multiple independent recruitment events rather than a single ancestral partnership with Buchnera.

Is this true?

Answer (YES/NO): YES